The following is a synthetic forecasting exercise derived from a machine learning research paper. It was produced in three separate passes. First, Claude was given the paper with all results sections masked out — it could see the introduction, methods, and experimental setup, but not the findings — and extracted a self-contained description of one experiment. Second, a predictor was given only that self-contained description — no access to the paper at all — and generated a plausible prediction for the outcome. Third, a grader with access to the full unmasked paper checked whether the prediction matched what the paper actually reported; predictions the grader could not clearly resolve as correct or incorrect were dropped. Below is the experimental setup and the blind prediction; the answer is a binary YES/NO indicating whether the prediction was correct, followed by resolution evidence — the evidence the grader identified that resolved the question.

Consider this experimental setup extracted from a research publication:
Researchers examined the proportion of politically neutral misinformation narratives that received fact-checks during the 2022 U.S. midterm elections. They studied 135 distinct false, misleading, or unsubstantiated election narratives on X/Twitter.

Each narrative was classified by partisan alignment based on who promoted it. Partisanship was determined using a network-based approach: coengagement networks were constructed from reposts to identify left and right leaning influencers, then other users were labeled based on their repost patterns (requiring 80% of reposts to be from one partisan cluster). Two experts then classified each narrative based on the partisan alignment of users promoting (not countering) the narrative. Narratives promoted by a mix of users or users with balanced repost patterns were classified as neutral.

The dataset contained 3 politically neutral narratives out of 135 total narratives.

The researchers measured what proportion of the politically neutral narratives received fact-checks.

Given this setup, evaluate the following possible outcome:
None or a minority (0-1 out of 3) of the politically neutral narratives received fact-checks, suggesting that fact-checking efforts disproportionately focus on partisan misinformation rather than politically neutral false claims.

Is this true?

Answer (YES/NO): YES